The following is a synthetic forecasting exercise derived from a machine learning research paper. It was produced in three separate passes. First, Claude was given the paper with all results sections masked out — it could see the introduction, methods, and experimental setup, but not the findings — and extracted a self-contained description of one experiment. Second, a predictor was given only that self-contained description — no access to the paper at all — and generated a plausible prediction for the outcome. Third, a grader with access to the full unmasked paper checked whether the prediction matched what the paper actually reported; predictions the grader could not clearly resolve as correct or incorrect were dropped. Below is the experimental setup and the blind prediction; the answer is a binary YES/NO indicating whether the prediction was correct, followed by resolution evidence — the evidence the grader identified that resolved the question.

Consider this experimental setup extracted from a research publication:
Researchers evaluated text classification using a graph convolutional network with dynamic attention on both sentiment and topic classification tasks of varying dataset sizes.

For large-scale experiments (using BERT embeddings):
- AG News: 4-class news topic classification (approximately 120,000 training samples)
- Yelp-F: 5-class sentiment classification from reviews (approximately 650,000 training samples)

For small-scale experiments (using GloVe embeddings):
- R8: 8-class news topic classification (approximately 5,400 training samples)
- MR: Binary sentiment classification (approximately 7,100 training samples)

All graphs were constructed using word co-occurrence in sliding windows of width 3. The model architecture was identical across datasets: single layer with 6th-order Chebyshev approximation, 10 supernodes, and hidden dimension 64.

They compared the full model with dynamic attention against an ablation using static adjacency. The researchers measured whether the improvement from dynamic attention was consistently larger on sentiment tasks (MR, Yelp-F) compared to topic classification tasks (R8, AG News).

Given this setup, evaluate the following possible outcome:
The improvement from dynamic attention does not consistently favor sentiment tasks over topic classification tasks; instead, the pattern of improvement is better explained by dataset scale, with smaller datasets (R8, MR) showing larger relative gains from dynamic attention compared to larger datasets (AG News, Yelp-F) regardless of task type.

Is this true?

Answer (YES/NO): NO